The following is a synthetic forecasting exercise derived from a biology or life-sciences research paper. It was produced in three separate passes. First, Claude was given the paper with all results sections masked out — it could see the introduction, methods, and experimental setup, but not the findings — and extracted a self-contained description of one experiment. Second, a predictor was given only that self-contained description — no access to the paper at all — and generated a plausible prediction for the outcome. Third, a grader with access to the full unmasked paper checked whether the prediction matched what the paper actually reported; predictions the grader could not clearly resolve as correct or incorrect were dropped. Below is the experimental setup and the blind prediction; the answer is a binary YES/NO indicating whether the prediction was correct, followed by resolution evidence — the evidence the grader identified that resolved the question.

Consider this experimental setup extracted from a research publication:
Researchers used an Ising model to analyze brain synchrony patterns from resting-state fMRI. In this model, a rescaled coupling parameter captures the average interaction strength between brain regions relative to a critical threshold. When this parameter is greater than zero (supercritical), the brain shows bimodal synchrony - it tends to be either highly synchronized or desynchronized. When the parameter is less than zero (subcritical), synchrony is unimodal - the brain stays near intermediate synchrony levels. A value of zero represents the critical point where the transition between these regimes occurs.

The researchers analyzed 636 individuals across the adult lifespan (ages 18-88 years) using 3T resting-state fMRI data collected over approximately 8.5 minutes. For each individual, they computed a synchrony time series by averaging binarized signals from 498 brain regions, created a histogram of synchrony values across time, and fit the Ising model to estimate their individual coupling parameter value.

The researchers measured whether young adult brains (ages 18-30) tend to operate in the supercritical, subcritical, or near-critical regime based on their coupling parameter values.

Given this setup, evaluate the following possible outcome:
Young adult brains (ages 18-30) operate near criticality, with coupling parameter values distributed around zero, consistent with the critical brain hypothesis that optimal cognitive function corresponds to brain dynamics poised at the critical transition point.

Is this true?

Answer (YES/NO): YES